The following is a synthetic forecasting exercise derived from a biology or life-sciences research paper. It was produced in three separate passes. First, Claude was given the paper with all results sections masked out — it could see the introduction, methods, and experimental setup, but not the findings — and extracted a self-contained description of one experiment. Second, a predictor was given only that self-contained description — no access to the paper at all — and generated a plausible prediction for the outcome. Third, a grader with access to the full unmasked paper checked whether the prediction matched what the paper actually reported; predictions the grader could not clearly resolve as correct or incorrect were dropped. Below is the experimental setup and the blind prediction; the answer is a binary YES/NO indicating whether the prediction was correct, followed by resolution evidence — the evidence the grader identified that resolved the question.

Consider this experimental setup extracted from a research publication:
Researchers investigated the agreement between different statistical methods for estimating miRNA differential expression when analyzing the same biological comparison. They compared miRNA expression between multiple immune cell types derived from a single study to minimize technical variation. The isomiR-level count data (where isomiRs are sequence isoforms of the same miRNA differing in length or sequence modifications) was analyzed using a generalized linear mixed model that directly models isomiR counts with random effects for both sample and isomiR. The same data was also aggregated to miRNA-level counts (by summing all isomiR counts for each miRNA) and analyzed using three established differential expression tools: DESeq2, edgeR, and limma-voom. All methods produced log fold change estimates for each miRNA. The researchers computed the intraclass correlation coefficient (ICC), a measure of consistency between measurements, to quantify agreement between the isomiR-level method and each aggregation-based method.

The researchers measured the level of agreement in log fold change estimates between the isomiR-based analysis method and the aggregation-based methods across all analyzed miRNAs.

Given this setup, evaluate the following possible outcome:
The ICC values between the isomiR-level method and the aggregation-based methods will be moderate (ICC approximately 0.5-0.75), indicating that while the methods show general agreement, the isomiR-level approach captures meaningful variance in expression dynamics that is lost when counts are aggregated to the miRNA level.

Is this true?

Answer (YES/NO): NO